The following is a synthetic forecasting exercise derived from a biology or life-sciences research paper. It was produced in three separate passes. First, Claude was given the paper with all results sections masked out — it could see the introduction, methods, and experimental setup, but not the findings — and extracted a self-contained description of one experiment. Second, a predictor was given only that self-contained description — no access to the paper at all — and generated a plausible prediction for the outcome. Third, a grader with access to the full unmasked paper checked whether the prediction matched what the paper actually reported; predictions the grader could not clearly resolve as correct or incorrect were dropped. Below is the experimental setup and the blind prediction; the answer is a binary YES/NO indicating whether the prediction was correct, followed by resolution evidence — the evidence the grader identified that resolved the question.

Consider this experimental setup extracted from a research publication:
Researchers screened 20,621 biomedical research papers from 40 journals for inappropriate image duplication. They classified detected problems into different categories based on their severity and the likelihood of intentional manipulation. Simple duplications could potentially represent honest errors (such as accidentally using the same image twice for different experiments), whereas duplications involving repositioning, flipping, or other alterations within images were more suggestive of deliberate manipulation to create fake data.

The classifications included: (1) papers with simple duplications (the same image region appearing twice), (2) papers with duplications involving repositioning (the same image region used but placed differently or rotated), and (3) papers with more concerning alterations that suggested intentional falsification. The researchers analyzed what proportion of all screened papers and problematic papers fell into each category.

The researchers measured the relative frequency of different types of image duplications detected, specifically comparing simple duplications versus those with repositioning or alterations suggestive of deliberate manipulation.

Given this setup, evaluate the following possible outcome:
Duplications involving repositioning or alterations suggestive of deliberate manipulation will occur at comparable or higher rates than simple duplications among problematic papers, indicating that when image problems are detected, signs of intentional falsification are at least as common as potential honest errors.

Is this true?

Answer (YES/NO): YES